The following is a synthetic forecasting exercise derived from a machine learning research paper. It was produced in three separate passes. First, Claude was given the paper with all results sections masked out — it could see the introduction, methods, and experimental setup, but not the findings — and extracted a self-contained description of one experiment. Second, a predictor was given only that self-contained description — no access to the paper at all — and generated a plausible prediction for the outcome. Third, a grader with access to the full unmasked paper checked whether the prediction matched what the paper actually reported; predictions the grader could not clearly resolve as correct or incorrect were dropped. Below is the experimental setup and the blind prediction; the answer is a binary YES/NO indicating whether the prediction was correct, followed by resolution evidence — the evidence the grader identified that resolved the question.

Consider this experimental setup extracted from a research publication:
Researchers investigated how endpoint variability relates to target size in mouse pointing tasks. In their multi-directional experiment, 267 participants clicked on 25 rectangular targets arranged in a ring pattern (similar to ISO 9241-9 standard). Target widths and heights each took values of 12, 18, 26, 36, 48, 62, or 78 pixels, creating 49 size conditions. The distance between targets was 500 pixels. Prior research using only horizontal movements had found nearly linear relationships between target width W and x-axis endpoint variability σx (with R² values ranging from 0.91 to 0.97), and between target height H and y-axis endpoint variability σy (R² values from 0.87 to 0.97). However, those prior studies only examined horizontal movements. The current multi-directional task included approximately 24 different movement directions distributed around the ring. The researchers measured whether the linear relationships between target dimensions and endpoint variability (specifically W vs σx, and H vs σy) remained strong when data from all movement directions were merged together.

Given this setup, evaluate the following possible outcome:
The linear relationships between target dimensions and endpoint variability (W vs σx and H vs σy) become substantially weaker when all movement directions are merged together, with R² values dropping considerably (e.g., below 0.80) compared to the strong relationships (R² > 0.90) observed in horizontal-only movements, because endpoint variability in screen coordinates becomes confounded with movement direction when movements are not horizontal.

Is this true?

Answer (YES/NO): NO